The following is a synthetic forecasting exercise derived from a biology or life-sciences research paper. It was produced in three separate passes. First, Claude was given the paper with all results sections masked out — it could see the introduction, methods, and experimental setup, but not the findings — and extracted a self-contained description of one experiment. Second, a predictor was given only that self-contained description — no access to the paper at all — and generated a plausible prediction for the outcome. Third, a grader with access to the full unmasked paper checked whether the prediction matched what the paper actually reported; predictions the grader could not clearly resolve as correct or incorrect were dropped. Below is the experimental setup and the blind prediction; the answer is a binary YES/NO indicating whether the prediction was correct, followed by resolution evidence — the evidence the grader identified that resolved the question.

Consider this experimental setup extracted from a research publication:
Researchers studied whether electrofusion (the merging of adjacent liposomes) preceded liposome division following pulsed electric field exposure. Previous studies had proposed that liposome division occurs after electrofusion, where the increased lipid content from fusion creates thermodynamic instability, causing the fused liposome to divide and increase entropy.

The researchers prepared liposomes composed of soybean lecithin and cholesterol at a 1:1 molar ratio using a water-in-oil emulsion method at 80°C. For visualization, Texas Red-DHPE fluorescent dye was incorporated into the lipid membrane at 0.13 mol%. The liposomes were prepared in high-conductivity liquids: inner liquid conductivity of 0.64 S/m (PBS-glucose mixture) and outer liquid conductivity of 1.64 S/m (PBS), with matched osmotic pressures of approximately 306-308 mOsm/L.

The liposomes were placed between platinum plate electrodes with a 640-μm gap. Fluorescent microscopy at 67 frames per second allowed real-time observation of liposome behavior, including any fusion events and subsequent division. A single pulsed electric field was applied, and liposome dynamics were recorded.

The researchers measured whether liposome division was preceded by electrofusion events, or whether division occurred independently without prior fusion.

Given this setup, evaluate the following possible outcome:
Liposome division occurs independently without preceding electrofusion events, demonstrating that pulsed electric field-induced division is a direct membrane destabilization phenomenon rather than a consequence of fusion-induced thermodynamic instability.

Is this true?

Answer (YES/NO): YES